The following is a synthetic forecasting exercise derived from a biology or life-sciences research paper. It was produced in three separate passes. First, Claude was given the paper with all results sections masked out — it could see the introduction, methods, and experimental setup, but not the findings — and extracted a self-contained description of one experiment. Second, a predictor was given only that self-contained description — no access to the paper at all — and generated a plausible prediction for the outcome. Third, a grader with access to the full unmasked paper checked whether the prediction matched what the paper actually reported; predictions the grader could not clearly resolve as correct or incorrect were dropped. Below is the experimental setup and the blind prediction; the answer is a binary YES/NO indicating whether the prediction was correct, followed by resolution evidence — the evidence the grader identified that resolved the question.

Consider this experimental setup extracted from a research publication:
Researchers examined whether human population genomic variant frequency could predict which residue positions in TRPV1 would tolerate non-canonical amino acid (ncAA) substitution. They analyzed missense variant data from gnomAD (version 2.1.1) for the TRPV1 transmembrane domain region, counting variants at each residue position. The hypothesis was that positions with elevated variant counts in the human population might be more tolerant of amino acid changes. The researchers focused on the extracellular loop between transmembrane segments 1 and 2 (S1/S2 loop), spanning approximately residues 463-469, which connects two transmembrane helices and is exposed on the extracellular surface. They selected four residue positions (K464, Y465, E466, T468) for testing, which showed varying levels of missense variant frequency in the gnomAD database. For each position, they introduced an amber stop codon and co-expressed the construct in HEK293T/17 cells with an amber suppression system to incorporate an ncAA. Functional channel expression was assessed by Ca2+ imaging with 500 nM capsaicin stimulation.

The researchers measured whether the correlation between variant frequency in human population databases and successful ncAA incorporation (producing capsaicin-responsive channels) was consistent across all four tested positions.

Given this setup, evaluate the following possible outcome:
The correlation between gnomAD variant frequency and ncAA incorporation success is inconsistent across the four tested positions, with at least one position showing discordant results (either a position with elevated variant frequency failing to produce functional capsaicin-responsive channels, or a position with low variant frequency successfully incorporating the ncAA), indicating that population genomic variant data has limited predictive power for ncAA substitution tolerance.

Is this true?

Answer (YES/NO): YES